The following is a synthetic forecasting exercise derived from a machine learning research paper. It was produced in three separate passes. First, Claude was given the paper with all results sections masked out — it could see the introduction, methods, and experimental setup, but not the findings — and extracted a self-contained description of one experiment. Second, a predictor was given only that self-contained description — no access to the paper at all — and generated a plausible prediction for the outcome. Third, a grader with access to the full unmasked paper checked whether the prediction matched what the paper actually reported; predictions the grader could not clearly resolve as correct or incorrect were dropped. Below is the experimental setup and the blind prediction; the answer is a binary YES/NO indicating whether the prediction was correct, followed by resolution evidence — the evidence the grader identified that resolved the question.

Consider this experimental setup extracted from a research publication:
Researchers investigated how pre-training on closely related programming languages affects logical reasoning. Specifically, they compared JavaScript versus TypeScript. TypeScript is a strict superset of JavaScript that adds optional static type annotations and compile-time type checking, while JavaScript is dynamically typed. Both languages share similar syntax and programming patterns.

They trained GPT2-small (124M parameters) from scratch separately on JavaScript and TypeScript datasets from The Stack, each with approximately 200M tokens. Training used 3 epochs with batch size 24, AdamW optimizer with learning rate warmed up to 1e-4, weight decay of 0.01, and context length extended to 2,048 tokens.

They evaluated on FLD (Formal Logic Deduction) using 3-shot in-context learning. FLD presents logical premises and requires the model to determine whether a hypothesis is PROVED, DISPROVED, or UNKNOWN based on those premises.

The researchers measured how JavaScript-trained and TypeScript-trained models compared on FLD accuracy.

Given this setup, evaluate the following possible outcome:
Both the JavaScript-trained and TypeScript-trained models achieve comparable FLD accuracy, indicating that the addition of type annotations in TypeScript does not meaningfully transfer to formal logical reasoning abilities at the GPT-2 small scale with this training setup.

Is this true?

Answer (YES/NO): YES